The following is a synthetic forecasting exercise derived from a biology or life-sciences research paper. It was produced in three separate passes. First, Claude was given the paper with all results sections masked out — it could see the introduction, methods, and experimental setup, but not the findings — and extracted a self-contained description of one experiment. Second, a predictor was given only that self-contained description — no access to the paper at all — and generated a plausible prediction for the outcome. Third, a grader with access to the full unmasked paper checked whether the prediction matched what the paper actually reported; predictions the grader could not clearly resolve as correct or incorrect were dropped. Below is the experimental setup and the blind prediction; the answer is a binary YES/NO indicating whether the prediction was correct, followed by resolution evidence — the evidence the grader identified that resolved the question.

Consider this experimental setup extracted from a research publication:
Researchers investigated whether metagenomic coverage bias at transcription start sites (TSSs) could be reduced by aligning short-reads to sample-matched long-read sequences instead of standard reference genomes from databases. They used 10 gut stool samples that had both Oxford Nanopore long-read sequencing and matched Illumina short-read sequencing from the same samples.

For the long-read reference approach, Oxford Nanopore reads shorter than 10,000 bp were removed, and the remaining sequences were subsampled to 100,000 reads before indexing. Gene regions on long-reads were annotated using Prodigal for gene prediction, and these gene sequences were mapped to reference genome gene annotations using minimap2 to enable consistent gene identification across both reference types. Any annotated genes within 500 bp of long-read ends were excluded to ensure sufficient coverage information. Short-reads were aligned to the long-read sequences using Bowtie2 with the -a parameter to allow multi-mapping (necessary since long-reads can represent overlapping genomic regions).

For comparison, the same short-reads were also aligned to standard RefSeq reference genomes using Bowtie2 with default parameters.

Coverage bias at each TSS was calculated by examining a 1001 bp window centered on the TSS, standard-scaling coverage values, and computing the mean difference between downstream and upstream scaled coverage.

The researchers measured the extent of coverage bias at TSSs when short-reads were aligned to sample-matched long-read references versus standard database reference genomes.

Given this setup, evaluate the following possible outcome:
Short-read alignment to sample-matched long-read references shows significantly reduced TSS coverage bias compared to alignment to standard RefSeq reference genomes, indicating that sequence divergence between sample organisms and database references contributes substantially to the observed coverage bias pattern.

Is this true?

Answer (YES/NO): YES